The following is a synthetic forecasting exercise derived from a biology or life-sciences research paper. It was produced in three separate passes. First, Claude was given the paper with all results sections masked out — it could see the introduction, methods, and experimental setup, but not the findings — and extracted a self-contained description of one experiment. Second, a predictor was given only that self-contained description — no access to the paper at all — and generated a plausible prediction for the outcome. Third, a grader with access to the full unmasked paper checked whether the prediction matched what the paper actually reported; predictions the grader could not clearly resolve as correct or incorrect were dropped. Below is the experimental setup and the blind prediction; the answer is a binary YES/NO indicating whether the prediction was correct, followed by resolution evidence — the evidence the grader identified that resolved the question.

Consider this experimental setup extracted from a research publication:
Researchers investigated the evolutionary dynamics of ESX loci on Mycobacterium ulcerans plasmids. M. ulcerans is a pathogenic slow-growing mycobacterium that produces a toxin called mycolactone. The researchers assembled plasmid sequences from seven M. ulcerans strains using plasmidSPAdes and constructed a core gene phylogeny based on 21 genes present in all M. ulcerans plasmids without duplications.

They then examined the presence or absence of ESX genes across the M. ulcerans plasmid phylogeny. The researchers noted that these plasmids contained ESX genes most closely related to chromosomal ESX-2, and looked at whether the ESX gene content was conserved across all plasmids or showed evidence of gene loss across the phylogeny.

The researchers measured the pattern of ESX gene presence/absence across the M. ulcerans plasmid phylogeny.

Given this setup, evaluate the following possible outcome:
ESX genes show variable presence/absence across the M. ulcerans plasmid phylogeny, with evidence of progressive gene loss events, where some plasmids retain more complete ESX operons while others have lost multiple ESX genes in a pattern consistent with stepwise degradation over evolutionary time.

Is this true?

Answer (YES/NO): YES